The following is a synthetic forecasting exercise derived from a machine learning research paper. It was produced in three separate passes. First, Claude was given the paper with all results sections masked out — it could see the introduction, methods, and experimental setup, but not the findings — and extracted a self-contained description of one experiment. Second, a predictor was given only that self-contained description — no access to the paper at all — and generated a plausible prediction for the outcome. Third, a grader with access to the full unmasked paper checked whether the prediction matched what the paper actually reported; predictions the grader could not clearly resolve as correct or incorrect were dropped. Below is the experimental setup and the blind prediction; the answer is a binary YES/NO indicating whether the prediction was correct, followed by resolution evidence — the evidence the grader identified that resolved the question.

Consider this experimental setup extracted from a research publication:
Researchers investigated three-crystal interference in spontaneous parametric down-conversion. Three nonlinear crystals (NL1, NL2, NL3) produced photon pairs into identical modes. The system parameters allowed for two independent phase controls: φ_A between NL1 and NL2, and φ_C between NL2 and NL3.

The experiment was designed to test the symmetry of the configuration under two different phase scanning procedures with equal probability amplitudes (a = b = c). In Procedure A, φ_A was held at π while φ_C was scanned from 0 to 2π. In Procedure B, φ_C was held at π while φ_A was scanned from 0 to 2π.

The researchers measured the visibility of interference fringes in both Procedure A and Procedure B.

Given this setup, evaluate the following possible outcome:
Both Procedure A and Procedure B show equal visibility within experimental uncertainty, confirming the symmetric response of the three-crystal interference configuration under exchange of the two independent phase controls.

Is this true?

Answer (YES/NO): YES